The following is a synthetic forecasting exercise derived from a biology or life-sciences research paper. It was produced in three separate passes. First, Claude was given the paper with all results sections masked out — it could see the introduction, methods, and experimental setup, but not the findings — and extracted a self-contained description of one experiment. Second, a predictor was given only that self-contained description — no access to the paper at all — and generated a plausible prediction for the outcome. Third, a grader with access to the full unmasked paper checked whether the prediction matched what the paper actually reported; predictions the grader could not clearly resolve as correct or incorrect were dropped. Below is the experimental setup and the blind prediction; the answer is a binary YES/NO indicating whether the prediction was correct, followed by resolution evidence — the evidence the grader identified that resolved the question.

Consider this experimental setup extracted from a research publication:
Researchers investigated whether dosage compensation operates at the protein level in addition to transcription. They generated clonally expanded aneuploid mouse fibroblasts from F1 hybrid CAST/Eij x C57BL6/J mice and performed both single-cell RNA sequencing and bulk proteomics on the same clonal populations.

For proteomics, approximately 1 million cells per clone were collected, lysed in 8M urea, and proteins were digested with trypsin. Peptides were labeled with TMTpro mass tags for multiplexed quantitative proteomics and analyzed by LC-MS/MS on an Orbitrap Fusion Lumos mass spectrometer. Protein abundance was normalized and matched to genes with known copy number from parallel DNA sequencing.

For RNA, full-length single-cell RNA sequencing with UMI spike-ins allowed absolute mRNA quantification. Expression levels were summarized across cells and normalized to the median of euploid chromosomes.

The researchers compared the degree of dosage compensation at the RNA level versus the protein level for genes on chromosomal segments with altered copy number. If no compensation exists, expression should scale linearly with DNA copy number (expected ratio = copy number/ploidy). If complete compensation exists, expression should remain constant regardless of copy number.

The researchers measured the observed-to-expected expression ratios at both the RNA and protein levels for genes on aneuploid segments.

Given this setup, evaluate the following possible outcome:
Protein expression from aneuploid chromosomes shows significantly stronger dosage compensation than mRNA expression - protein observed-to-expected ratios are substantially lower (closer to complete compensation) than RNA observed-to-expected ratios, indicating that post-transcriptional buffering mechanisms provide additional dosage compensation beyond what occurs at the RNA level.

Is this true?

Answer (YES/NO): YES